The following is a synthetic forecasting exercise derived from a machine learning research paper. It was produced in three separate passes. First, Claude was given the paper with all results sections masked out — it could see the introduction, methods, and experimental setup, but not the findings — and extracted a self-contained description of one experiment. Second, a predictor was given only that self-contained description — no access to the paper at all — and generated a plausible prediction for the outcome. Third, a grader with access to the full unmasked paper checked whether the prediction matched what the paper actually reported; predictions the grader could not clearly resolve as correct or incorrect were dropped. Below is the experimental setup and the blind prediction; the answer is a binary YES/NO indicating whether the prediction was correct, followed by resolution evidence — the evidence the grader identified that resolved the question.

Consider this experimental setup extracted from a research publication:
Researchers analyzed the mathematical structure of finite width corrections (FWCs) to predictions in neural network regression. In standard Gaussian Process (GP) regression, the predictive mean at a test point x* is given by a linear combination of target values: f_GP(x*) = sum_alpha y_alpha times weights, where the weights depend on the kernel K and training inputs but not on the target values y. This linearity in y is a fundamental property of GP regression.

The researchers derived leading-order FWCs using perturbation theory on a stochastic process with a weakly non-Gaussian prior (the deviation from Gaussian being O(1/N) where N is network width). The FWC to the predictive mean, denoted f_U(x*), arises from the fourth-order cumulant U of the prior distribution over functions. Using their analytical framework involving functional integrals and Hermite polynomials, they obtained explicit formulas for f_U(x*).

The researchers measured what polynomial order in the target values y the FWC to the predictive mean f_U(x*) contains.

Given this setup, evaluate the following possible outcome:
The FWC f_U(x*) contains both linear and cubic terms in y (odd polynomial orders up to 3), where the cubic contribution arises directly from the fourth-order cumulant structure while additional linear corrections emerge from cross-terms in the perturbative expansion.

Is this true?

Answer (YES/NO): YES